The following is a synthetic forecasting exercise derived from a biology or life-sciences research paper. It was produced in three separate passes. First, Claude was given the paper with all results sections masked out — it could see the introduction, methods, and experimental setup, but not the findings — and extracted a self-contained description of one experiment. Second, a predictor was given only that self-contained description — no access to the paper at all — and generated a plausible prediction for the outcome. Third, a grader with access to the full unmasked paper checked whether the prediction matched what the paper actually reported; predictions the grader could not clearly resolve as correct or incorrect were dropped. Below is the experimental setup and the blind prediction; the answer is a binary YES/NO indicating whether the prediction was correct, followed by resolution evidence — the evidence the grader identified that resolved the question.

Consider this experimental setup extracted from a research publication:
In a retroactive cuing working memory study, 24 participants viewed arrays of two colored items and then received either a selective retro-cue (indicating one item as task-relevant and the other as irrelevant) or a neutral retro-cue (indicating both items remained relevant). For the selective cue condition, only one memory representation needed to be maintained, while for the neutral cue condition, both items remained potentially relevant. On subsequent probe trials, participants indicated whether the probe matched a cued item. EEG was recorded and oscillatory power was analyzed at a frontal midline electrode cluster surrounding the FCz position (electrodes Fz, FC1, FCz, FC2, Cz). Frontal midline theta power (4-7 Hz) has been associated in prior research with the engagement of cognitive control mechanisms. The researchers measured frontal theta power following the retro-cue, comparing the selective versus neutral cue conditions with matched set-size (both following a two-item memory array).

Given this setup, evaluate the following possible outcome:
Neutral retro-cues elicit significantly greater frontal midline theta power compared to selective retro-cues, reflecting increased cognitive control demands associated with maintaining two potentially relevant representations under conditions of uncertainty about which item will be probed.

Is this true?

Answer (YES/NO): NO